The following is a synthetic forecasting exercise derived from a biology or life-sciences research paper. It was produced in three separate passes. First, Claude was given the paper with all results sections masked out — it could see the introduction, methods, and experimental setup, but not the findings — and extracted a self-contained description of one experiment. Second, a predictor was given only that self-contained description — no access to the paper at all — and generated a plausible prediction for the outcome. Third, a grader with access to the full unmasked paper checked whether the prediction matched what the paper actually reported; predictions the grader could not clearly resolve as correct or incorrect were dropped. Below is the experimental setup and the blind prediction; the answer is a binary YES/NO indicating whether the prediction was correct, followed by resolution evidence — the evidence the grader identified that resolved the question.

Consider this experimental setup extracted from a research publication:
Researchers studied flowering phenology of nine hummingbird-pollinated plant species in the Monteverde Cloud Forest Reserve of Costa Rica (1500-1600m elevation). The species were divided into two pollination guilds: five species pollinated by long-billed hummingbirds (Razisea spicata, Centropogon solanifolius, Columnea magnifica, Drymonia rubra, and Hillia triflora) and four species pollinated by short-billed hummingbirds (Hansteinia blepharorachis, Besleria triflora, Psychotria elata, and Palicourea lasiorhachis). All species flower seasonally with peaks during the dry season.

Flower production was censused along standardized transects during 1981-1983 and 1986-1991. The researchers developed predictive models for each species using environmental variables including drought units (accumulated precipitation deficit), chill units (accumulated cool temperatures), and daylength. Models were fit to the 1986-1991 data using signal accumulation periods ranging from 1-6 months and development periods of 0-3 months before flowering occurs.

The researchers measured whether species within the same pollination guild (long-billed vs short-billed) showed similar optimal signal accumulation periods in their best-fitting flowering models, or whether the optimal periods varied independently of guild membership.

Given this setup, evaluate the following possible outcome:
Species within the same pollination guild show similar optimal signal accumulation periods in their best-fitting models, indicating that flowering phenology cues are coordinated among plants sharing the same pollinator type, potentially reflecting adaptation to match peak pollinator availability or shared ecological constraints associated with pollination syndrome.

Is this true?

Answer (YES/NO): NO